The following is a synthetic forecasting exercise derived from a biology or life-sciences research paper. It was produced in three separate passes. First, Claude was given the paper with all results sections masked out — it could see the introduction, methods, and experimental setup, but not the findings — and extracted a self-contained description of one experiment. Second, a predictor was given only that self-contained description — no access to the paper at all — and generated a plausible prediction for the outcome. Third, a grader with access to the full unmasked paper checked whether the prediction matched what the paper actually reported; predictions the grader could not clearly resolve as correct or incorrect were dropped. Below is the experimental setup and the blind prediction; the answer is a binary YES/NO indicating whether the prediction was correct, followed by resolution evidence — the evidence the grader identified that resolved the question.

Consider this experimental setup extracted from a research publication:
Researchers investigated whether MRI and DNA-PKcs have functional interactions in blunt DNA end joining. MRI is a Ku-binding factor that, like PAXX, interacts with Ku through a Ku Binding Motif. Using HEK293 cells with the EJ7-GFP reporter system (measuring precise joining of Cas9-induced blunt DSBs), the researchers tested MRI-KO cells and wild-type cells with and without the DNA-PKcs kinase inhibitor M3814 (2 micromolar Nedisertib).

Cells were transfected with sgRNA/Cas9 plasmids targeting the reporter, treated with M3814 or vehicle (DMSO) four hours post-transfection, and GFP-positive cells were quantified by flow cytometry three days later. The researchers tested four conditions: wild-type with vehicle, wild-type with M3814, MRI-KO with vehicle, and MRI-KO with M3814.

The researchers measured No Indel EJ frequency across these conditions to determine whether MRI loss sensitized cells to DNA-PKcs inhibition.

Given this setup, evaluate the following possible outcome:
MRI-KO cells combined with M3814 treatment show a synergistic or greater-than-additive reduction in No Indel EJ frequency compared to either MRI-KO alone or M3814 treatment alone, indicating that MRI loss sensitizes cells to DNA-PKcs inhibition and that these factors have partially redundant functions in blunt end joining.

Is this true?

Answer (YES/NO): NO